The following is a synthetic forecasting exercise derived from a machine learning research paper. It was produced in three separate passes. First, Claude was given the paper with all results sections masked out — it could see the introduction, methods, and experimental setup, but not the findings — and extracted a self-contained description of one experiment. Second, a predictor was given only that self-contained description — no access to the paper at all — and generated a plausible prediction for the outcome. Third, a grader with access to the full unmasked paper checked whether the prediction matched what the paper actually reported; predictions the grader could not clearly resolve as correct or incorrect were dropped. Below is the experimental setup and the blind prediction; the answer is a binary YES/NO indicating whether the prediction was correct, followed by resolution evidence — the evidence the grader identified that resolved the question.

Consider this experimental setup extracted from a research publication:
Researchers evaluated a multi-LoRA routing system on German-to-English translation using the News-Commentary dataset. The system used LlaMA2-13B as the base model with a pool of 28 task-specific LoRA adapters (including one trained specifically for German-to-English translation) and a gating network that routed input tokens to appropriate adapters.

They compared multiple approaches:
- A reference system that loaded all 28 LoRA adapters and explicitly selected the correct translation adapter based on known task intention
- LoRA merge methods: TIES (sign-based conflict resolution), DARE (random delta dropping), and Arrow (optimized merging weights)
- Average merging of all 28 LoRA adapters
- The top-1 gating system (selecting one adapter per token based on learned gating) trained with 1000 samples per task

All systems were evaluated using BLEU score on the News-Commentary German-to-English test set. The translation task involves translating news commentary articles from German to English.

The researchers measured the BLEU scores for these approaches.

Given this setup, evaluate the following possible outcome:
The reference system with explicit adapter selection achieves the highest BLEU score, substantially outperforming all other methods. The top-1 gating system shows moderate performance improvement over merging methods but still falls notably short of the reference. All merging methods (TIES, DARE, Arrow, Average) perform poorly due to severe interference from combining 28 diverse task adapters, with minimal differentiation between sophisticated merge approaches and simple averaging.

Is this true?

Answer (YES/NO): NO